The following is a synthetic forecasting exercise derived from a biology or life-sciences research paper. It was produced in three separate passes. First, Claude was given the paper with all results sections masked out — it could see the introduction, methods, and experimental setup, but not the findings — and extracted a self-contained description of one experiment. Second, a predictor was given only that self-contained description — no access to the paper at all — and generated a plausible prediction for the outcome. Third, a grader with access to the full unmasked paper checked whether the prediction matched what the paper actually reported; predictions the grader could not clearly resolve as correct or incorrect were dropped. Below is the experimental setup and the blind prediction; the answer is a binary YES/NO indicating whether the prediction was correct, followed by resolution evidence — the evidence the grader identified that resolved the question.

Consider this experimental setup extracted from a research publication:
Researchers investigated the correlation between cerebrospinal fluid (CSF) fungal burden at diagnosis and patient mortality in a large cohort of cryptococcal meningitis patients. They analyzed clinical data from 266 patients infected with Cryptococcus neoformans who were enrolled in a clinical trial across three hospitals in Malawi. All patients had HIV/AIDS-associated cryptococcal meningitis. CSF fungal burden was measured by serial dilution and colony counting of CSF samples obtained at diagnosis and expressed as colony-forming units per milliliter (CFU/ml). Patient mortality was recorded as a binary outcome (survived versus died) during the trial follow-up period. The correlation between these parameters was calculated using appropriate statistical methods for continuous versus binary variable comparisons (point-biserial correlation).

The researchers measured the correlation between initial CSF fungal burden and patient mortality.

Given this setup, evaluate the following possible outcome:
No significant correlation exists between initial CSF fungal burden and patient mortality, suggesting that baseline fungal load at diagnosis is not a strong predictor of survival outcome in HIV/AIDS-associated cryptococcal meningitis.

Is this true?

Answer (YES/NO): NO